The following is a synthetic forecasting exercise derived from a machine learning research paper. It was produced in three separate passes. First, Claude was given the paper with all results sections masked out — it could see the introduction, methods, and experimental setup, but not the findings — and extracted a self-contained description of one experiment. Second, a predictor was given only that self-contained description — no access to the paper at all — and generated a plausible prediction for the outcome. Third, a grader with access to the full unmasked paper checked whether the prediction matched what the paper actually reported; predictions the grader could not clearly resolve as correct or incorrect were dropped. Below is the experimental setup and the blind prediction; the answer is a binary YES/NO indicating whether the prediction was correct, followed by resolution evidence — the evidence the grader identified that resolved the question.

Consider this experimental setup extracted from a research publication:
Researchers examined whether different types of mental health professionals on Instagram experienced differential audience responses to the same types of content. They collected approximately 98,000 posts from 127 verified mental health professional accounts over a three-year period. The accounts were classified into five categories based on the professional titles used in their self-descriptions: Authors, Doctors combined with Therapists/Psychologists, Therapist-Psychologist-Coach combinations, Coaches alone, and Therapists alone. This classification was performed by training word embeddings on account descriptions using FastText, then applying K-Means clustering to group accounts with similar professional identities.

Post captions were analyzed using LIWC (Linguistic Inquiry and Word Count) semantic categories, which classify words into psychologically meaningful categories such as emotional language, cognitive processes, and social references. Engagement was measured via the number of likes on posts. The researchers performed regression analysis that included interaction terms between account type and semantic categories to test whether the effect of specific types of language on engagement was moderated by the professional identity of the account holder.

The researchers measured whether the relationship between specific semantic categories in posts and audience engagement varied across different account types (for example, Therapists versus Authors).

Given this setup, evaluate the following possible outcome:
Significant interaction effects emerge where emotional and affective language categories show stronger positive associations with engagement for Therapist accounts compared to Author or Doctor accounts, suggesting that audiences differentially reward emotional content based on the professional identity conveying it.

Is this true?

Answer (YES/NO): NO